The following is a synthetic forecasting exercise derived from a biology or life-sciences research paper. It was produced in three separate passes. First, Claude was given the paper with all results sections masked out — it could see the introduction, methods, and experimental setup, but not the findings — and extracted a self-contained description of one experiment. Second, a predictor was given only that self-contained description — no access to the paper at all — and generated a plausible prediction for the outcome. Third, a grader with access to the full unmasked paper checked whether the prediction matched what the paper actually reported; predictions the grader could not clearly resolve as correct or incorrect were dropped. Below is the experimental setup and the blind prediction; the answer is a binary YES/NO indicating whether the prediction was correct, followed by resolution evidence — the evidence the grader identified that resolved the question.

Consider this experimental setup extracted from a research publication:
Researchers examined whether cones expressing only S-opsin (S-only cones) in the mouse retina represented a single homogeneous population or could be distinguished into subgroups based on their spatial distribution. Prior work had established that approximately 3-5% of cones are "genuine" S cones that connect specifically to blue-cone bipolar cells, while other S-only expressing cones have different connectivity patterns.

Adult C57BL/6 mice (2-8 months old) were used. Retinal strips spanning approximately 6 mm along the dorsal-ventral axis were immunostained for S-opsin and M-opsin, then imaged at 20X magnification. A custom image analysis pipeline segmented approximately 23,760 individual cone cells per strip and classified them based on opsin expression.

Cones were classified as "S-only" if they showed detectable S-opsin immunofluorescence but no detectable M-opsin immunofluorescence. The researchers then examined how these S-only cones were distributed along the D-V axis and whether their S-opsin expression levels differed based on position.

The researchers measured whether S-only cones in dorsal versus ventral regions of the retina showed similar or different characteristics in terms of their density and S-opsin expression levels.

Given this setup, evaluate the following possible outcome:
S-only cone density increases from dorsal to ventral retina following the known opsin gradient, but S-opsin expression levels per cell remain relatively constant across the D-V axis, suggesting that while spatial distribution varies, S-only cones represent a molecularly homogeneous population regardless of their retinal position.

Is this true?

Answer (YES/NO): NO